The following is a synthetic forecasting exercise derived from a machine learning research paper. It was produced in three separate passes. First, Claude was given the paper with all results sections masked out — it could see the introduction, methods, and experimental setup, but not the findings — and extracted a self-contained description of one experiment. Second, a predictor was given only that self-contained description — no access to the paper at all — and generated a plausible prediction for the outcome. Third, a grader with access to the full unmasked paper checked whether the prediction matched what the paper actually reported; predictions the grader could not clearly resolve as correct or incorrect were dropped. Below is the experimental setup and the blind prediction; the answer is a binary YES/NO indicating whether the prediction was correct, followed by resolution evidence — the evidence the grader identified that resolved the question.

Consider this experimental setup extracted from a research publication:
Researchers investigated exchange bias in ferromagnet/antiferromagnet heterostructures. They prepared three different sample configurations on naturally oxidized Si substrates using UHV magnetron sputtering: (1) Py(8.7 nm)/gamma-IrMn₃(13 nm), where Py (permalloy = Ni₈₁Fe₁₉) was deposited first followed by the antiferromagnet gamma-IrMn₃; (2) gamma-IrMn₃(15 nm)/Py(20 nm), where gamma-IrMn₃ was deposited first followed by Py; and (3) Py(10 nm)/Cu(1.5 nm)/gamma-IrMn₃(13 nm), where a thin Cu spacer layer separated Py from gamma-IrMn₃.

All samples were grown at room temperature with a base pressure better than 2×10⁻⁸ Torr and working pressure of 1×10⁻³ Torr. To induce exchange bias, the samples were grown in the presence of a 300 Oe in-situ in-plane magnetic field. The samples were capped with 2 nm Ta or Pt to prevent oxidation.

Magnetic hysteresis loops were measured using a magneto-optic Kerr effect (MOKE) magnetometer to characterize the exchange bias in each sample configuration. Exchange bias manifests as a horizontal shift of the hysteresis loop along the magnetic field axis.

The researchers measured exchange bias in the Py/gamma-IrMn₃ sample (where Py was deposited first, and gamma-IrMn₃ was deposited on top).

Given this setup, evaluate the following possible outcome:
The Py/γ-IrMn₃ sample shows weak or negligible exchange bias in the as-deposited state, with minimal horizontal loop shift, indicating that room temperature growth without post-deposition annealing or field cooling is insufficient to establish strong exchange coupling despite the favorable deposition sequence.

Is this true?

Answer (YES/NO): NO